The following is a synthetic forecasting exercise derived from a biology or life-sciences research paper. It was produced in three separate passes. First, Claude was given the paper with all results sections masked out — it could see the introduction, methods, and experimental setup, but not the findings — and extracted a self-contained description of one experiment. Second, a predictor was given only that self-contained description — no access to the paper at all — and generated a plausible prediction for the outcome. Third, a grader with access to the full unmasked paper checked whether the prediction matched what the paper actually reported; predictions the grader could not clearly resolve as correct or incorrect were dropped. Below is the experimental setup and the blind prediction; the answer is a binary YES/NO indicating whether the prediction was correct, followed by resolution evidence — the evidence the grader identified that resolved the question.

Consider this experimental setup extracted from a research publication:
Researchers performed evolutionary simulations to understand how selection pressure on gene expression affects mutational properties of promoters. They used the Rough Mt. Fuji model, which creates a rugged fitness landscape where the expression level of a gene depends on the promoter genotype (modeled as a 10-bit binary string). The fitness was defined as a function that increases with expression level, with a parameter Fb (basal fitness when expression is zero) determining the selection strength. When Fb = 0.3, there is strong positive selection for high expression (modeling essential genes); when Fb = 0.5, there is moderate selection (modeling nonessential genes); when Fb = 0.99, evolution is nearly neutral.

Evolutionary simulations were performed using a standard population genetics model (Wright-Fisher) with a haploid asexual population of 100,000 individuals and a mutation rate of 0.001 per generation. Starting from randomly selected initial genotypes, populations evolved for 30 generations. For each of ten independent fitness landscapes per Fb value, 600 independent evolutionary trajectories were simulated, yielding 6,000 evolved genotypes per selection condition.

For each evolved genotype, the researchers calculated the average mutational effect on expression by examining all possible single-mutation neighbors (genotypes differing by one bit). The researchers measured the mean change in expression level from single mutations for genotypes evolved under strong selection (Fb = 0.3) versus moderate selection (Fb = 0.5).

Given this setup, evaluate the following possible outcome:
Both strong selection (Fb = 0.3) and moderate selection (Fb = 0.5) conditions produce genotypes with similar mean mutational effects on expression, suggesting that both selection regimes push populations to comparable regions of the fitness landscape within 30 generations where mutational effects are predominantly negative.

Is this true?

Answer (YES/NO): NO